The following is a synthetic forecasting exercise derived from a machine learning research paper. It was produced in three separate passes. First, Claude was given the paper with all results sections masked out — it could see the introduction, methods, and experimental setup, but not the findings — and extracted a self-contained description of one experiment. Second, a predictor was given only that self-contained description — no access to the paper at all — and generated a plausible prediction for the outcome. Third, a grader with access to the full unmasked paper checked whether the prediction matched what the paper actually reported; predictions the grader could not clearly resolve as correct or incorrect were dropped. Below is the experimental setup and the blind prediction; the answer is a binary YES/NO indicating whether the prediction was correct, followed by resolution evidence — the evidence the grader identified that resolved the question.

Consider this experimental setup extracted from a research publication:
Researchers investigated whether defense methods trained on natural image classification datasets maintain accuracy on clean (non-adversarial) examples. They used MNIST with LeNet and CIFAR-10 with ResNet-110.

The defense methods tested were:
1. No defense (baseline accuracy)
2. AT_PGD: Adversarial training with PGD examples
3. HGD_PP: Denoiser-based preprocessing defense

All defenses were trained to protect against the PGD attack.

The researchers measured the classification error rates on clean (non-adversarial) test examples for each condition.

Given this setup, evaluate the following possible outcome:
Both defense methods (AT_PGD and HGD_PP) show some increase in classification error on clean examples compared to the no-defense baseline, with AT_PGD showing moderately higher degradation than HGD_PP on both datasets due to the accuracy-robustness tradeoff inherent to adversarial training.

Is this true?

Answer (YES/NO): NO